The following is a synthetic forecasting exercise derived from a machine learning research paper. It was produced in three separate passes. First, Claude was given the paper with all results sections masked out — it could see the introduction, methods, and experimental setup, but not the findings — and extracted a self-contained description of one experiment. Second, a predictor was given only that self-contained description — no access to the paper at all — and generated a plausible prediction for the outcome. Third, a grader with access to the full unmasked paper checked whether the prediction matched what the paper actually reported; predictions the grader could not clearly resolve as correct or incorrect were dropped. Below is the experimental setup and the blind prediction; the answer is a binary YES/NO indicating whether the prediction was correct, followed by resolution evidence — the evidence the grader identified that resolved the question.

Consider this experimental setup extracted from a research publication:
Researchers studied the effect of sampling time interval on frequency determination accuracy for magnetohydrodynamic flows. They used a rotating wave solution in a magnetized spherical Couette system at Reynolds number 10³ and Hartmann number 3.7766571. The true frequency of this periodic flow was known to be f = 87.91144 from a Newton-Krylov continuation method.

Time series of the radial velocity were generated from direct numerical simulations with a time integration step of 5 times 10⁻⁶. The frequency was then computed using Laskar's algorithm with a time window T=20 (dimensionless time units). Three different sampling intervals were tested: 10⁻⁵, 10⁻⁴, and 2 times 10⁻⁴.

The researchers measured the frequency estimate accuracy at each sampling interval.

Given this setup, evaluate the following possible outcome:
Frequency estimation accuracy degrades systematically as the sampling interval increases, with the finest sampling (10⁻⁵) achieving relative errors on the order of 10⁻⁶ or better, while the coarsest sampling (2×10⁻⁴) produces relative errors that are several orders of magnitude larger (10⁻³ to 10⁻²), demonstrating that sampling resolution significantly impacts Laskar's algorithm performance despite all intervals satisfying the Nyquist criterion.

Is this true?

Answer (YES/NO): NO